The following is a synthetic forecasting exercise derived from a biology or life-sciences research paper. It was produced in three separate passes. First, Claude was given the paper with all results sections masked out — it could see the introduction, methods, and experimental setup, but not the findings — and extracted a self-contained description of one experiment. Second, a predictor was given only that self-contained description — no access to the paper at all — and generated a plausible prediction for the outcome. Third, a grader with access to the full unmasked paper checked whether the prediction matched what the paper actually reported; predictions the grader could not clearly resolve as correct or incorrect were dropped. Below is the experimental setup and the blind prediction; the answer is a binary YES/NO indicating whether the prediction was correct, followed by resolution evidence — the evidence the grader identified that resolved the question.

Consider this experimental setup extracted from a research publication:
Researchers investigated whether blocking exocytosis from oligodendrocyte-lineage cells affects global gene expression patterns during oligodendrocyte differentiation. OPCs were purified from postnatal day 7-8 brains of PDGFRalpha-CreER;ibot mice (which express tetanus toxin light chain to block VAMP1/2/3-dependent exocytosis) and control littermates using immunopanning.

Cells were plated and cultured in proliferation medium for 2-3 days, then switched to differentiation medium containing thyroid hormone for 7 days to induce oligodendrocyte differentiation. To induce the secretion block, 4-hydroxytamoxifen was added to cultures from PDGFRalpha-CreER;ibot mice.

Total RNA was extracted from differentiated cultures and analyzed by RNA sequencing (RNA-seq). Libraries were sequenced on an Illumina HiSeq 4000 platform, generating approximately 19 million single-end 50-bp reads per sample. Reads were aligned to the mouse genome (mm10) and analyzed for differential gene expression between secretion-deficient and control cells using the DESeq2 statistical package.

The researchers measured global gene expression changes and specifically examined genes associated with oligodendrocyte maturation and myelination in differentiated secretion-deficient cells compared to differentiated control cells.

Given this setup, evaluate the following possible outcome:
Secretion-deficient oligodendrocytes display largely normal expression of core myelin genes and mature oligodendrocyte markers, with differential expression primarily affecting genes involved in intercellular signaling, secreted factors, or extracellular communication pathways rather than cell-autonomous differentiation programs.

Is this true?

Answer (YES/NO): NO